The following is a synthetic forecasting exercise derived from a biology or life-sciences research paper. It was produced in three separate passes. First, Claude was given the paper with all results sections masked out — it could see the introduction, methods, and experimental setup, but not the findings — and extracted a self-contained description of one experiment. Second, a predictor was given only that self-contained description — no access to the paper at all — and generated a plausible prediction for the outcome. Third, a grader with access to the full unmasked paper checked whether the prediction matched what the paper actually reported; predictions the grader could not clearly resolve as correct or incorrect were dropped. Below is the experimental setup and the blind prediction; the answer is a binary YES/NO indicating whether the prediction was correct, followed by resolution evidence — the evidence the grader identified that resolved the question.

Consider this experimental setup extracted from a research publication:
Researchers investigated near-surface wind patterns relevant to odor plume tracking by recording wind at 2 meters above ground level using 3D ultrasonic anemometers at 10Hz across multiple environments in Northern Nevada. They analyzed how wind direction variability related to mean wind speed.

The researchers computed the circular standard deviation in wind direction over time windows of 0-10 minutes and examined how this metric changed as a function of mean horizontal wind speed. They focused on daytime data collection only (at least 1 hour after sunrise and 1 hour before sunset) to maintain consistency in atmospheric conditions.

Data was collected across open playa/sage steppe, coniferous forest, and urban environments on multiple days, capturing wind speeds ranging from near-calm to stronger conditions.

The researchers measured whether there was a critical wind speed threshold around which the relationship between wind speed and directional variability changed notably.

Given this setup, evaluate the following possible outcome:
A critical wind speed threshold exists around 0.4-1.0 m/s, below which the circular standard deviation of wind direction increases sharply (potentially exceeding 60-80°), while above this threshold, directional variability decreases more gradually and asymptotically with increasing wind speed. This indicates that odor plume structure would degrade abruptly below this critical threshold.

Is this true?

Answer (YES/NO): NO